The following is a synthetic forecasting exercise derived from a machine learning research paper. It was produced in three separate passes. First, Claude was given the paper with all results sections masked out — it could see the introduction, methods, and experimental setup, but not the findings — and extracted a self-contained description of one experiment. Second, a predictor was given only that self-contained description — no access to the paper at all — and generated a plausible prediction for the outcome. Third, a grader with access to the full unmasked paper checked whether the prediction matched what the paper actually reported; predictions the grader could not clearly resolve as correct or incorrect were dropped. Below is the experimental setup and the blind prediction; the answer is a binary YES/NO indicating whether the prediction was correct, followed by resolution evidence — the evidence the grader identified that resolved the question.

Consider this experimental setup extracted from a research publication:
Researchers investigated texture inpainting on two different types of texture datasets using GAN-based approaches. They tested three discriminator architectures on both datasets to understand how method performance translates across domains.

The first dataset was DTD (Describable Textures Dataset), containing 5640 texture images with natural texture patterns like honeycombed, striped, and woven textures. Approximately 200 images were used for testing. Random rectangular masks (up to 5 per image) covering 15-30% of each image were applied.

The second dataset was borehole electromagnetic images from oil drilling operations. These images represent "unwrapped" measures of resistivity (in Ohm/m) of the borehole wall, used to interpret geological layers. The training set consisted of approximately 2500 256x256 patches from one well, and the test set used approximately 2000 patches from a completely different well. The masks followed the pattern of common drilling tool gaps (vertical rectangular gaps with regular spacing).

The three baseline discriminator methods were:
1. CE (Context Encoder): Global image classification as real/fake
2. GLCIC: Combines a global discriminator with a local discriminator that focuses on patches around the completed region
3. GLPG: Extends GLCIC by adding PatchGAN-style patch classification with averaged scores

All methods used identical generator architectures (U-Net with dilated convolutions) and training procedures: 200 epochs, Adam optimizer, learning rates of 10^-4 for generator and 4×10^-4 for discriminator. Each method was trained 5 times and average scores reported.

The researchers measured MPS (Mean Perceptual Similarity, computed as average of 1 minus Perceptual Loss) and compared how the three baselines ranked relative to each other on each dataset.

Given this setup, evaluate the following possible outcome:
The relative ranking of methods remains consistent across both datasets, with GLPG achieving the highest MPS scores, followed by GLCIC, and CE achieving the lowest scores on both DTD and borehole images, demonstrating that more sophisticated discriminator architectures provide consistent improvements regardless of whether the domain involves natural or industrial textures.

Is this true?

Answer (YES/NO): NO